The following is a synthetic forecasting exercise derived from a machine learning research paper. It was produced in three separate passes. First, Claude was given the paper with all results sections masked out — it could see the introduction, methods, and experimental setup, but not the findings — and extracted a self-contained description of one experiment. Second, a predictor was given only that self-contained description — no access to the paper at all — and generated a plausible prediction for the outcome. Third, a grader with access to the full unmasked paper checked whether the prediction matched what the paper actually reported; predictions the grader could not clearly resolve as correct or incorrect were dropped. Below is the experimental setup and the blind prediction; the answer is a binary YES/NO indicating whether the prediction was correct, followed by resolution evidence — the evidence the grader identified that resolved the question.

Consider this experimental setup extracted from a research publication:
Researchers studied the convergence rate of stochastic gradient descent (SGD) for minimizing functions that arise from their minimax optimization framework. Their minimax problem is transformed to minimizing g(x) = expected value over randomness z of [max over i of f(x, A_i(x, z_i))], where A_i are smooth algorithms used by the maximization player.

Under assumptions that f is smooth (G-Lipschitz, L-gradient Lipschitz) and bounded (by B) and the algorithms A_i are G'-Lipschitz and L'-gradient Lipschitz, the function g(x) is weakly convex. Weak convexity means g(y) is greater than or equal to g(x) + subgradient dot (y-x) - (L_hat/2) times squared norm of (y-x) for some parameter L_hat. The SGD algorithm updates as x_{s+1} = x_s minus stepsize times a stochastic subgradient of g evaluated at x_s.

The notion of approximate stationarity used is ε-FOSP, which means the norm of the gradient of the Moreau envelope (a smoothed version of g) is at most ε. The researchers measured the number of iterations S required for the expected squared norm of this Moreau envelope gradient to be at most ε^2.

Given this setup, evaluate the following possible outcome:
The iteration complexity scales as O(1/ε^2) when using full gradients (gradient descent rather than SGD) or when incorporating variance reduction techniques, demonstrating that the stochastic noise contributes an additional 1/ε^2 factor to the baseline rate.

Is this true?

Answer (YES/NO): NO